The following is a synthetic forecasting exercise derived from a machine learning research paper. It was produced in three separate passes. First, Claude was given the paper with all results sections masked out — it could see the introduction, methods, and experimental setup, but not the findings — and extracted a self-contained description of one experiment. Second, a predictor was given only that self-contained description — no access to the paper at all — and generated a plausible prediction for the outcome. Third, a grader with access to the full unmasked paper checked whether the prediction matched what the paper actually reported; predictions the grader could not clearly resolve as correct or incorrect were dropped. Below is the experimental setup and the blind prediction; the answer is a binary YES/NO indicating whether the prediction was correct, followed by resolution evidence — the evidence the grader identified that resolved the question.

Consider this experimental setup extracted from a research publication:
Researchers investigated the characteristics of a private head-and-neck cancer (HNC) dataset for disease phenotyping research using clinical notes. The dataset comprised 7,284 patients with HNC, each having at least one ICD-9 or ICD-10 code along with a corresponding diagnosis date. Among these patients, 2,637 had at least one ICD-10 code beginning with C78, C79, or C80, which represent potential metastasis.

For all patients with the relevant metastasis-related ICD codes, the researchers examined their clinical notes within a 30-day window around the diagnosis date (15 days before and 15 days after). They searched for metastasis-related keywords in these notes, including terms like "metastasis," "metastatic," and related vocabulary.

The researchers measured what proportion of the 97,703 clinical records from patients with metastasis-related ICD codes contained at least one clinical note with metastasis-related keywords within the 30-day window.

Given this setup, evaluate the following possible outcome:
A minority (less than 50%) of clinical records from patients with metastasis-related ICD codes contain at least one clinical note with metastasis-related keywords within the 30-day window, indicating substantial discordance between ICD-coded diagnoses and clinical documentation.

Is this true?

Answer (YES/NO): NO